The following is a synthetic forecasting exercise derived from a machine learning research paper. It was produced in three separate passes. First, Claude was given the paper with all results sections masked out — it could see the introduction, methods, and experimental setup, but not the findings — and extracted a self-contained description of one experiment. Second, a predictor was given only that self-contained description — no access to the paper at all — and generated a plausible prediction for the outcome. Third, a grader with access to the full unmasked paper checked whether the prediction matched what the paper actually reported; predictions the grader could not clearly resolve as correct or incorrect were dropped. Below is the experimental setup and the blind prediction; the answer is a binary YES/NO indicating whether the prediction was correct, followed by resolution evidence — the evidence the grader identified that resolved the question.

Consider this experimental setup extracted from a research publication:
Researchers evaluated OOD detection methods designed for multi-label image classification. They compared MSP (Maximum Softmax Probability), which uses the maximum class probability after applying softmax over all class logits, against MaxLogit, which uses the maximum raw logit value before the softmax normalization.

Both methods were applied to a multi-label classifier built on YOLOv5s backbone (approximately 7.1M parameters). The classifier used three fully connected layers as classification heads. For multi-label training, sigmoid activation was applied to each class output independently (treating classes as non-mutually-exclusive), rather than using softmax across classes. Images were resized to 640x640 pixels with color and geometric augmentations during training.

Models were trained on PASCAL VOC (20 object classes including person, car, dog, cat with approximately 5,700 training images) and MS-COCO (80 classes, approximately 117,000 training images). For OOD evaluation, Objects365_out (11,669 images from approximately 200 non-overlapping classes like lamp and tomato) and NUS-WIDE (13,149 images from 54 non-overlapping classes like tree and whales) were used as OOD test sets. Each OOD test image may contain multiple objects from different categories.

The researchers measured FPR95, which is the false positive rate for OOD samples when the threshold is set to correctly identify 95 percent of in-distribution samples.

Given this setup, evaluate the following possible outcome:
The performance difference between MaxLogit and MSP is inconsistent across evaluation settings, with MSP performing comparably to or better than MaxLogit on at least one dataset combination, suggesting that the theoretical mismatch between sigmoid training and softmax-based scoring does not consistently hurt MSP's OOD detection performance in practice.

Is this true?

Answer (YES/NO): NO